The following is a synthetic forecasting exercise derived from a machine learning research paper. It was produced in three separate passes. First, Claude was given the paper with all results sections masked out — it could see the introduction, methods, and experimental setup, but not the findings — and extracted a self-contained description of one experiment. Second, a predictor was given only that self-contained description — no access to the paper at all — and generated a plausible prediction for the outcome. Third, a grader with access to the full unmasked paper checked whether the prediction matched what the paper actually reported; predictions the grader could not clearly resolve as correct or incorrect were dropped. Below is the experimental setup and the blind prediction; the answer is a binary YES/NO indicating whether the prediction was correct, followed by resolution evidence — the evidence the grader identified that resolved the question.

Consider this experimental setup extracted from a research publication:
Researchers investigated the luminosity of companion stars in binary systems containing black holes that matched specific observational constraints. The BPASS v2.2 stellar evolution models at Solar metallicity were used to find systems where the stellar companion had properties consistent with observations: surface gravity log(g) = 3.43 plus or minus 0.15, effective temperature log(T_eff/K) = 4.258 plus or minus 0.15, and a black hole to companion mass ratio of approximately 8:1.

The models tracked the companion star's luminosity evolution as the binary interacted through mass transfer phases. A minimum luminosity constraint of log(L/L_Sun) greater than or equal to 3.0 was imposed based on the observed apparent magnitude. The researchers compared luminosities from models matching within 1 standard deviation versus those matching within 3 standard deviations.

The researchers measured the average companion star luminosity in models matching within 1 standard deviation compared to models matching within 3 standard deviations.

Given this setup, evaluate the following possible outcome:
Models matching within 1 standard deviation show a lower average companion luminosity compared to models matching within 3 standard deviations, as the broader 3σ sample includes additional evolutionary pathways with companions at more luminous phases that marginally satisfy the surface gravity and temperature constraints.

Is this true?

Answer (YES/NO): NO